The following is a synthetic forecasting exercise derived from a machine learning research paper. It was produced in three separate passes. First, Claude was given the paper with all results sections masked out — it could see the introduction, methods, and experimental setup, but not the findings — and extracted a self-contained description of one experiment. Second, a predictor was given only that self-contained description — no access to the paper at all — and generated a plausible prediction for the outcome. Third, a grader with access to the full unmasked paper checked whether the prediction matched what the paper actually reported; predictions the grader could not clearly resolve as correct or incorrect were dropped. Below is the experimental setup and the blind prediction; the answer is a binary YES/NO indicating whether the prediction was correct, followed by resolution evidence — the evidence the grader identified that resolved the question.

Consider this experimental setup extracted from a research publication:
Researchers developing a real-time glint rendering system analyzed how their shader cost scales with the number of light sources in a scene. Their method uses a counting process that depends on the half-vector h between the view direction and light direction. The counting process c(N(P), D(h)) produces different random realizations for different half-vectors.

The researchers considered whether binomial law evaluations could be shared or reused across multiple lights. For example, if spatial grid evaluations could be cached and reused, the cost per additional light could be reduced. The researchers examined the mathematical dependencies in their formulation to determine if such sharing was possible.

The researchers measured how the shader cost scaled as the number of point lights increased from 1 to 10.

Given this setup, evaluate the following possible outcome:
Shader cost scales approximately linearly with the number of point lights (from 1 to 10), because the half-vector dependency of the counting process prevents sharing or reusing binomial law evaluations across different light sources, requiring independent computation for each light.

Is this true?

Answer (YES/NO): YES